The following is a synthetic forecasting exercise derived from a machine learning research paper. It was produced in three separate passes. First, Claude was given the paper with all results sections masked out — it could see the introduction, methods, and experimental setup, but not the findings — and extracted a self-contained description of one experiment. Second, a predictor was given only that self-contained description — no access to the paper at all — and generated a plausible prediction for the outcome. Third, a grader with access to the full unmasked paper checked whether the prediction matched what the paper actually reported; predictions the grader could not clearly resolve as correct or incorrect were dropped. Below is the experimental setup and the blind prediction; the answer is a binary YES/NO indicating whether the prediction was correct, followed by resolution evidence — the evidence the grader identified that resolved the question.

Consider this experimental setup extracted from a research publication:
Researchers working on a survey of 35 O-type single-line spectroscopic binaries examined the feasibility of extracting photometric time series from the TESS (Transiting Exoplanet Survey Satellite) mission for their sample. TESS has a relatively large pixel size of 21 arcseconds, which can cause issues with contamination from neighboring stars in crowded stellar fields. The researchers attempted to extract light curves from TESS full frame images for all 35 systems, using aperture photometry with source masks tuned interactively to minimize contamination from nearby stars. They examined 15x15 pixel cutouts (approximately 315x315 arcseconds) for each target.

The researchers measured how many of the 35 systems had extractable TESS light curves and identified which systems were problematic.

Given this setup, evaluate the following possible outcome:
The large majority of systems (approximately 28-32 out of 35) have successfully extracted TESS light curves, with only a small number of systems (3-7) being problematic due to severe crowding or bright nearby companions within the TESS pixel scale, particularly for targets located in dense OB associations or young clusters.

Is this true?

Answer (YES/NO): NO